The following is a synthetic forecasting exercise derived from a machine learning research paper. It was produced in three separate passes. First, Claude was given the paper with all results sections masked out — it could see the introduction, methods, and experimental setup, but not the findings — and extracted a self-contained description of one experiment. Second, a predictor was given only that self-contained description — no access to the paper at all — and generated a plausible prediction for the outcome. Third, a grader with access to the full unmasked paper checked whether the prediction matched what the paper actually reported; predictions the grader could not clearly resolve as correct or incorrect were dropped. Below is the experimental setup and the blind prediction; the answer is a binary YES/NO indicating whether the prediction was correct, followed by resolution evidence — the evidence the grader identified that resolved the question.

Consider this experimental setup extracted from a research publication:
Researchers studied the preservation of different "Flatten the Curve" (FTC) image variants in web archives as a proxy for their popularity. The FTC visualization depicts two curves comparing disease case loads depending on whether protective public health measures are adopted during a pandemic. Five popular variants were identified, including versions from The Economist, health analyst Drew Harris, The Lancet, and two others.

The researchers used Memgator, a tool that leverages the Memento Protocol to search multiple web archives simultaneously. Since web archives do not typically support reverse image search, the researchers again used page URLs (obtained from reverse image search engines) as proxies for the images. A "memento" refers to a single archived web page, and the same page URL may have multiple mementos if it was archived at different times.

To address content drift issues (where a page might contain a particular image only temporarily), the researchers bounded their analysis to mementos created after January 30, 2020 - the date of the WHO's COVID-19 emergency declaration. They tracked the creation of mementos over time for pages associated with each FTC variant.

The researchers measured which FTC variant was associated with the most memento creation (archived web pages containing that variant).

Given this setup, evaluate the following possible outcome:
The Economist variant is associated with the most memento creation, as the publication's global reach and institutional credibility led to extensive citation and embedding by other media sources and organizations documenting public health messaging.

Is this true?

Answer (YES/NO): NO